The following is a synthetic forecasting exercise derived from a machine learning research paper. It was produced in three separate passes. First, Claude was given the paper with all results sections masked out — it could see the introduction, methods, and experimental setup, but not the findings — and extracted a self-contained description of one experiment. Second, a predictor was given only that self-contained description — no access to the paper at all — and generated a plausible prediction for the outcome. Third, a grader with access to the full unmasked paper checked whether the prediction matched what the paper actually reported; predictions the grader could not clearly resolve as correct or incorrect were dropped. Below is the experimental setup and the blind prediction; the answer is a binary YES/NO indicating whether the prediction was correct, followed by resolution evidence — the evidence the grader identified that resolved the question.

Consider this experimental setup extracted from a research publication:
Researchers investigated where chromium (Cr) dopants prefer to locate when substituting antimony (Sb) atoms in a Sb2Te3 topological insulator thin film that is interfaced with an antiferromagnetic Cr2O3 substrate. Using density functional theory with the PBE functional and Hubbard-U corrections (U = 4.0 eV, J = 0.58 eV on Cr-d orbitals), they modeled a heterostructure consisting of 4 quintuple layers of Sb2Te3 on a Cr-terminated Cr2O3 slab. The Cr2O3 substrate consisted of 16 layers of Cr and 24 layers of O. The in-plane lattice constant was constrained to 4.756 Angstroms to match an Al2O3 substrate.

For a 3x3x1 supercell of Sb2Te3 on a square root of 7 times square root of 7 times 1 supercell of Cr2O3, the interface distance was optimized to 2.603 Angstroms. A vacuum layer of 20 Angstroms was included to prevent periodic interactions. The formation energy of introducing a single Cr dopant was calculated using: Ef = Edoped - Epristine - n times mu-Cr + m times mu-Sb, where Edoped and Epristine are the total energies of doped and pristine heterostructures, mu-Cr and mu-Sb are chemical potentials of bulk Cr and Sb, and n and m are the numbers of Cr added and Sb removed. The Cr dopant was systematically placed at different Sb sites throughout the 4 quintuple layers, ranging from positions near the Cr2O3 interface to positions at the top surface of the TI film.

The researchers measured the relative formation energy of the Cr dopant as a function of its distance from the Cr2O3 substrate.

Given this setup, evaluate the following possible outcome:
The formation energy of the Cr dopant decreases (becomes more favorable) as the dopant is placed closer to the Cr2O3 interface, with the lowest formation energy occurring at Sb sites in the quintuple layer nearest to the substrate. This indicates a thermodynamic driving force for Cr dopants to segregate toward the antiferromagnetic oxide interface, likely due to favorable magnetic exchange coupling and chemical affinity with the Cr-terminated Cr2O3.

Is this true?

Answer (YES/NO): YES